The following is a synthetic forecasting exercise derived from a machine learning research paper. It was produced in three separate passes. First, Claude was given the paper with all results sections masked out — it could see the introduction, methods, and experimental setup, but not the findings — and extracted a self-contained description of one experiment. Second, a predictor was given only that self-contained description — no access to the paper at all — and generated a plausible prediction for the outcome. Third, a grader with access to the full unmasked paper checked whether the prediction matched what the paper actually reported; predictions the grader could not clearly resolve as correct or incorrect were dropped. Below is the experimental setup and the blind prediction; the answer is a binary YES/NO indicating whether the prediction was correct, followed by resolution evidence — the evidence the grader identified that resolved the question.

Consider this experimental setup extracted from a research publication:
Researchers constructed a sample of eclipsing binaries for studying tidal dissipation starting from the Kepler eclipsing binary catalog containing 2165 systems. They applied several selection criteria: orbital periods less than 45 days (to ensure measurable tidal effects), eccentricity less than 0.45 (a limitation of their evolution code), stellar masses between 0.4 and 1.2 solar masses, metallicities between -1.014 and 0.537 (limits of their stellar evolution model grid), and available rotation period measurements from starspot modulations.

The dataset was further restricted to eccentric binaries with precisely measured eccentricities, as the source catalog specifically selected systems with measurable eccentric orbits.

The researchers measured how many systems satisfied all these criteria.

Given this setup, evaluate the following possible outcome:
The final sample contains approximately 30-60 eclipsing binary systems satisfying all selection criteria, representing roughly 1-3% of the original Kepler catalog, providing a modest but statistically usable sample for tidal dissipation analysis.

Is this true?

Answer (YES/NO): YES